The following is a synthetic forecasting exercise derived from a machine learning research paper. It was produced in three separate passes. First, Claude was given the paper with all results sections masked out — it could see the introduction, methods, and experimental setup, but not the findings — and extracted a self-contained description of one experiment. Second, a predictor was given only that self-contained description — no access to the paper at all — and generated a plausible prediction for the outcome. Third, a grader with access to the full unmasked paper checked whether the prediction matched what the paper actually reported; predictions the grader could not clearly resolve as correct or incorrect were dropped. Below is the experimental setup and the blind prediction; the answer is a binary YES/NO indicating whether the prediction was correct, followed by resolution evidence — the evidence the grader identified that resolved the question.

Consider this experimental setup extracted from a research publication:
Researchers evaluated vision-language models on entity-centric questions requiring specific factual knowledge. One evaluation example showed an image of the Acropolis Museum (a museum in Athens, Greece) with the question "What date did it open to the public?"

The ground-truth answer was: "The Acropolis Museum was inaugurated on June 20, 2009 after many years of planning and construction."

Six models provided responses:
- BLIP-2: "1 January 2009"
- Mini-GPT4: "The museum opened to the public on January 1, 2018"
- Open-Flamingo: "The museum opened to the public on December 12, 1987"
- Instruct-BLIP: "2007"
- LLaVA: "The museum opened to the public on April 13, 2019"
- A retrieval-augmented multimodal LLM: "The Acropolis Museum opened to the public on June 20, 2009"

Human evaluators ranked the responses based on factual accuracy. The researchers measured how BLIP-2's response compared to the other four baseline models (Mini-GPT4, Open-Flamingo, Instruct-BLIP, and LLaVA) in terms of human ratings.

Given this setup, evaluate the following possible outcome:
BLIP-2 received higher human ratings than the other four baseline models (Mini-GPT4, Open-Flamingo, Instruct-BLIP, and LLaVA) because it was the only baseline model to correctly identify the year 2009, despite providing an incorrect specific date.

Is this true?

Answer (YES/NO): YES